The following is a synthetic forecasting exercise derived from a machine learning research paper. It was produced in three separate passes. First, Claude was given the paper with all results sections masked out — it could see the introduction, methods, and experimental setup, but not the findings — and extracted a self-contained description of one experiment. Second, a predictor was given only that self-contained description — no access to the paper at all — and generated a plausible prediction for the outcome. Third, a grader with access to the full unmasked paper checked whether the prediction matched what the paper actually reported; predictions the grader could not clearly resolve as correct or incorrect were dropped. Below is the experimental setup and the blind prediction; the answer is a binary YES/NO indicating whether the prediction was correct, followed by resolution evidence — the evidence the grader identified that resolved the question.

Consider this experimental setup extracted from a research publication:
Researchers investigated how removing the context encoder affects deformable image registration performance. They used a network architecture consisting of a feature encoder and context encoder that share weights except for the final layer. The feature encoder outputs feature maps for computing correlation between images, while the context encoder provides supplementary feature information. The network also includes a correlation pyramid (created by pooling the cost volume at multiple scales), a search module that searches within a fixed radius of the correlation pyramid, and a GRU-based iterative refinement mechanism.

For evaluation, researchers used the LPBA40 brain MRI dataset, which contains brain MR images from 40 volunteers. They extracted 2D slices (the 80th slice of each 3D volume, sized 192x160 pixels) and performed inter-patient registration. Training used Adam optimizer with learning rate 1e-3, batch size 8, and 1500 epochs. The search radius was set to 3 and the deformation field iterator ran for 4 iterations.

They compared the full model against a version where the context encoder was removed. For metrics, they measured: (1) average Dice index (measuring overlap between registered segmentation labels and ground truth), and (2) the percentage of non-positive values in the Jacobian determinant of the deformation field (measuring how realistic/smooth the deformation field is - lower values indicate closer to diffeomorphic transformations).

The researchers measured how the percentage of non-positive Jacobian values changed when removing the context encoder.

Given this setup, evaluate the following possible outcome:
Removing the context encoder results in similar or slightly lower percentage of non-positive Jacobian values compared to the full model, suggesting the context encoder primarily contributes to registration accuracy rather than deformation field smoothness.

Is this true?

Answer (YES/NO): YES